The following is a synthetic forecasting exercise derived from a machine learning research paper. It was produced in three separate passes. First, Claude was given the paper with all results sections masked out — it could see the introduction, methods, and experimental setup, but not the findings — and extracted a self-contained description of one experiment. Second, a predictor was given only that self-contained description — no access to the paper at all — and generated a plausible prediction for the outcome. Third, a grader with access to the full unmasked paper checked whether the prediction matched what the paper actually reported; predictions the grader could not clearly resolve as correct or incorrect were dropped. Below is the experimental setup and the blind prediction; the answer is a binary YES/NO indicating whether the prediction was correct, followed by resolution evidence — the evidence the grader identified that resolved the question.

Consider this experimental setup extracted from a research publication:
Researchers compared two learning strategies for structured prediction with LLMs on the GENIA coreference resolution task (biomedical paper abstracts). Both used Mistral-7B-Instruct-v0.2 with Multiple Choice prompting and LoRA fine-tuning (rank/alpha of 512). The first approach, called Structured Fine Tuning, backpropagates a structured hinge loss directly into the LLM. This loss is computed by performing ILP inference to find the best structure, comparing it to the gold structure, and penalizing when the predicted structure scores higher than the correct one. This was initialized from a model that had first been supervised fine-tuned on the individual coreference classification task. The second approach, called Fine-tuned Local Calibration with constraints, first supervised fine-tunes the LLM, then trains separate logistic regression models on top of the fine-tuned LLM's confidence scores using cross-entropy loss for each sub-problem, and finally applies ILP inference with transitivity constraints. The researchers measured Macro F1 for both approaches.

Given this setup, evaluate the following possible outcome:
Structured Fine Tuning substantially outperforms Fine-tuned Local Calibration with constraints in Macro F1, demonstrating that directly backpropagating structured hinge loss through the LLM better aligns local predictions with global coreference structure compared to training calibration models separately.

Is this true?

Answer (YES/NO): NO